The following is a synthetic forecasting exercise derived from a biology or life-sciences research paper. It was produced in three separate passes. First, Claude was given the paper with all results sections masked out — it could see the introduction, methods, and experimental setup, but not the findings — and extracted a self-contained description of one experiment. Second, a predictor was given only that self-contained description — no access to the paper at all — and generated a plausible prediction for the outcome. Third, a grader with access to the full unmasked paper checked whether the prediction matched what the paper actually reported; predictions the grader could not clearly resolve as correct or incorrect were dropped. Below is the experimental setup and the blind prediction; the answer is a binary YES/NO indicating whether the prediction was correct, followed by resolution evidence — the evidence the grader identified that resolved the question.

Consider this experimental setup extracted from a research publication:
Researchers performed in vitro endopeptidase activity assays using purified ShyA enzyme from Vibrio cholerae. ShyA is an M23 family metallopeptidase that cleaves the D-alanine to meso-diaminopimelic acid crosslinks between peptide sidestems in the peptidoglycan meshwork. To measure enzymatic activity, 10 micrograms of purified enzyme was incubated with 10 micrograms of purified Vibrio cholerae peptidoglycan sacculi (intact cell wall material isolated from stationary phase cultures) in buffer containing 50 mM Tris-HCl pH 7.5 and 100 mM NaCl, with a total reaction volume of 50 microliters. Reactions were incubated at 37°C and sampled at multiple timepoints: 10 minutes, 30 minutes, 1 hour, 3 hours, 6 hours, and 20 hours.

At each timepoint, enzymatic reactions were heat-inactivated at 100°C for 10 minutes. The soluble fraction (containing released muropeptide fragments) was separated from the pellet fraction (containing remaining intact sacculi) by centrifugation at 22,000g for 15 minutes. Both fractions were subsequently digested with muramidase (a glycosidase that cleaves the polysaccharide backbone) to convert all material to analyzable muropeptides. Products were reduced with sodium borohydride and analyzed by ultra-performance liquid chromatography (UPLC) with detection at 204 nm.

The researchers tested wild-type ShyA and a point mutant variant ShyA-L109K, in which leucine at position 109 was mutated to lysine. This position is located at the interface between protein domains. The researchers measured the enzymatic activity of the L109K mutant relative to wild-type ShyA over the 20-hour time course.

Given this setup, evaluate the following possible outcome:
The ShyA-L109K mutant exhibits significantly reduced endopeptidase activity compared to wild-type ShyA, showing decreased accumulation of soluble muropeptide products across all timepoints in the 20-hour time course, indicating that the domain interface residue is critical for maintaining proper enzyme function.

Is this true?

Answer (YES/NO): NO